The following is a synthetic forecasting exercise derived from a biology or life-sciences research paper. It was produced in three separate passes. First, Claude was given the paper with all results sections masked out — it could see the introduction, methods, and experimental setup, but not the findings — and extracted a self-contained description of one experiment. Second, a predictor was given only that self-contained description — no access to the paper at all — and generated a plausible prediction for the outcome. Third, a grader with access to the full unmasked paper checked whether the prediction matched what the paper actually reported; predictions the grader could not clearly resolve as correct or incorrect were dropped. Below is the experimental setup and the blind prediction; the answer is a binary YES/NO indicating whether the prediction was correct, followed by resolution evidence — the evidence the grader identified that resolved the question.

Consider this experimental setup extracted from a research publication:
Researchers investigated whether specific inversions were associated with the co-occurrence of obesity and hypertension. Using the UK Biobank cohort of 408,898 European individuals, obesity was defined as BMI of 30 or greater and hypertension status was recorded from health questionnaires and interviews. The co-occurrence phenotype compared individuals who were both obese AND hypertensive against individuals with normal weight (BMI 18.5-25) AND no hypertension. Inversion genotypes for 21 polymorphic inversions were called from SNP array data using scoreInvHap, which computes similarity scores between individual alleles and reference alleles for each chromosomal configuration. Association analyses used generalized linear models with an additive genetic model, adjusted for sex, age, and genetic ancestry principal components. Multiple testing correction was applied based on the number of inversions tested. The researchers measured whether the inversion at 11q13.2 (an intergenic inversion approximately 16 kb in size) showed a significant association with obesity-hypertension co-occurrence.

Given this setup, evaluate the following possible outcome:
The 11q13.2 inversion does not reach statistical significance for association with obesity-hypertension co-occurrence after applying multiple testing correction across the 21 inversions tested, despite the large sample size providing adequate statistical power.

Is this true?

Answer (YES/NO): NO